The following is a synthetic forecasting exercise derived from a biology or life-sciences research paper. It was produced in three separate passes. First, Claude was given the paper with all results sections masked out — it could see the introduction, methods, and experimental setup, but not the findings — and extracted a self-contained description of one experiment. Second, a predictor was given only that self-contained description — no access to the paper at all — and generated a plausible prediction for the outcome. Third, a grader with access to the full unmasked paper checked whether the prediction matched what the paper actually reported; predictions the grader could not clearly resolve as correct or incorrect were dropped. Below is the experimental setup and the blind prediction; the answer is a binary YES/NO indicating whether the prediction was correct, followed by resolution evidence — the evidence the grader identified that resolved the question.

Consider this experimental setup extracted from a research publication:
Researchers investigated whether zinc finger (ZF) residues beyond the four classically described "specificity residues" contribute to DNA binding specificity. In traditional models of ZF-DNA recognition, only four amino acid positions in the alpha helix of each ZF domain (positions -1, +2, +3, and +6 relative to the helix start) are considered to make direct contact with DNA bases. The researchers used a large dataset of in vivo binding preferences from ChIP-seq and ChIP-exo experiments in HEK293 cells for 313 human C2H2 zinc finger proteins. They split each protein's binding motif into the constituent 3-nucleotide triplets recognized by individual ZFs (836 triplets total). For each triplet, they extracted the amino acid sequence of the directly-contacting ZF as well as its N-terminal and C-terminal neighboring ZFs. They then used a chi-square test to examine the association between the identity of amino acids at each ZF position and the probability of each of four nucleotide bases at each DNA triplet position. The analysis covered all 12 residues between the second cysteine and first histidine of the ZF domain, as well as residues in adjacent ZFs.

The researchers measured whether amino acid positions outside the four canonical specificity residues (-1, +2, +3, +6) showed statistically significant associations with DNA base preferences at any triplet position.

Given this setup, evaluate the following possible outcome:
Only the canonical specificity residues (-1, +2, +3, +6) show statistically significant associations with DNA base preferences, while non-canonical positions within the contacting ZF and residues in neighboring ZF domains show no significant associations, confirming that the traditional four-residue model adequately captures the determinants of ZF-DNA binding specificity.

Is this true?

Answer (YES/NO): NO